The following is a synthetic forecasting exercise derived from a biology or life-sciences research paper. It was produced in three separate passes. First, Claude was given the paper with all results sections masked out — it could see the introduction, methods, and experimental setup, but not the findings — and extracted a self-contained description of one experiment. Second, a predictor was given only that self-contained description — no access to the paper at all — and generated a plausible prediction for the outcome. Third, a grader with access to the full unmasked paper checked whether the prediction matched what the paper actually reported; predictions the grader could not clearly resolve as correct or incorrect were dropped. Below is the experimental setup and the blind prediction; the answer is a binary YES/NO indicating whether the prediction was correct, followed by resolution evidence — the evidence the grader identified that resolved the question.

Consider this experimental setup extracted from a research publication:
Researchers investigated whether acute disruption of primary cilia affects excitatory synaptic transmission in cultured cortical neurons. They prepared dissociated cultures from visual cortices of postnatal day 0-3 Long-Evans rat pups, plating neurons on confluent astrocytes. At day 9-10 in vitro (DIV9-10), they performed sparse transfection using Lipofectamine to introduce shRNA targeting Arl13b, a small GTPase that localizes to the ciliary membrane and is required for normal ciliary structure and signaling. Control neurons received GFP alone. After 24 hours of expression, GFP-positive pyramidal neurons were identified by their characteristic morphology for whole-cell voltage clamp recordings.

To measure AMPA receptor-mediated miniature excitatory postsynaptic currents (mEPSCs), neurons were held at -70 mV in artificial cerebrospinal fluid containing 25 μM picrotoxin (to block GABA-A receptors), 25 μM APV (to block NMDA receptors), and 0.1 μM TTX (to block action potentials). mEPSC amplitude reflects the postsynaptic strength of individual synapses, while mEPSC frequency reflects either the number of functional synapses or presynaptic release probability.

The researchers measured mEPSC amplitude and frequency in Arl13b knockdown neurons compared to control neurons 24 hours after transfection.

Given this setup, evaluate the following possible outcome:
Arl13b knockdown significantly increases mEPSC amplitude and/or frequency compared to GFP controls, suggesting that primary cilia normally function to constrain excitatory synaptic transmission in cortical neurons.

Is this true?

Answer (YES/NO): YES